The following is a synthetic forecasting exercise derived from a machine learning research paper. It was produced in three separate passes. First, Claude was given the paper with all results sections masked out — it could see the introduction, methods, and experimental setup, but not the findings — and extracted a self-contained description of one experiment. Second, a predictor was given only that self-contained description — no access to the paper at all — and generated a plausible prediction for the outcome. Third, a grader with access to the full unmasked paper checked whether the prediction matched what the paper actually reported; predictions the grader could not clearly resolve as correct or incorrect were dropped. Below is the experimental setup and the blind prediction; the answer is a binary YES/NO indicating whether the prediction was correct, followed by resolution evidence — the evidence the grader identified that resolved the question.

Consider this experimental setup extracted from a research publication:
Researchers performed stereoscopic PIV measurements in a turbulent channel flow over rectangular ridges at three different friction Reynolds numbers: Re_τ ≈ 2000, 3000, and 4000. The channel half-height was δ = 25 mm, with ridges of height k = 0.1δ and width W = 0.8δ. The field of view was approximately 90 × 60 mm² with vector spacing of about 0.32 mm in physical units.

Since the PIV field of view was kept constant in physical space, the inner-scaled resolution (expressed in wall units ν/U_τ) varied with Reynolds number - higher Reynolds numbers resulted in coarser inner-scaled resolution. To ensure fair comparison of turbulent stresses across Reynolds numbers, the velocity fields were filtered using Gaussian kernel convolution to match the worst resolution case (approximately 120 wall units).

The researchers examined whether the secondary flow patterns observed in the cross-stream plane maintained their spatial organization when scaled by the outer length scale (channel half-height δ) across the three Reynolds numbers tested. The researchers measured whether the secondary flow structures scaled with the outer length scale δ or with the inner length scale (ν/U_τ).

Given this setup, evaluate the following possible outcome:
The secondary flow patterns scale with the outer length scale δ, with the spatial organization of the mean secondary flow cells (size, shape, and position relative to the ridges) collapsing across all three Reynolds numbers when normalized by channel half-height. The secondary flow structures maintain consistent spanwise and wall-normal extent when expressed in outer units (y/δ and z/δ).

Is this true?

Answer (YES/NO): YES